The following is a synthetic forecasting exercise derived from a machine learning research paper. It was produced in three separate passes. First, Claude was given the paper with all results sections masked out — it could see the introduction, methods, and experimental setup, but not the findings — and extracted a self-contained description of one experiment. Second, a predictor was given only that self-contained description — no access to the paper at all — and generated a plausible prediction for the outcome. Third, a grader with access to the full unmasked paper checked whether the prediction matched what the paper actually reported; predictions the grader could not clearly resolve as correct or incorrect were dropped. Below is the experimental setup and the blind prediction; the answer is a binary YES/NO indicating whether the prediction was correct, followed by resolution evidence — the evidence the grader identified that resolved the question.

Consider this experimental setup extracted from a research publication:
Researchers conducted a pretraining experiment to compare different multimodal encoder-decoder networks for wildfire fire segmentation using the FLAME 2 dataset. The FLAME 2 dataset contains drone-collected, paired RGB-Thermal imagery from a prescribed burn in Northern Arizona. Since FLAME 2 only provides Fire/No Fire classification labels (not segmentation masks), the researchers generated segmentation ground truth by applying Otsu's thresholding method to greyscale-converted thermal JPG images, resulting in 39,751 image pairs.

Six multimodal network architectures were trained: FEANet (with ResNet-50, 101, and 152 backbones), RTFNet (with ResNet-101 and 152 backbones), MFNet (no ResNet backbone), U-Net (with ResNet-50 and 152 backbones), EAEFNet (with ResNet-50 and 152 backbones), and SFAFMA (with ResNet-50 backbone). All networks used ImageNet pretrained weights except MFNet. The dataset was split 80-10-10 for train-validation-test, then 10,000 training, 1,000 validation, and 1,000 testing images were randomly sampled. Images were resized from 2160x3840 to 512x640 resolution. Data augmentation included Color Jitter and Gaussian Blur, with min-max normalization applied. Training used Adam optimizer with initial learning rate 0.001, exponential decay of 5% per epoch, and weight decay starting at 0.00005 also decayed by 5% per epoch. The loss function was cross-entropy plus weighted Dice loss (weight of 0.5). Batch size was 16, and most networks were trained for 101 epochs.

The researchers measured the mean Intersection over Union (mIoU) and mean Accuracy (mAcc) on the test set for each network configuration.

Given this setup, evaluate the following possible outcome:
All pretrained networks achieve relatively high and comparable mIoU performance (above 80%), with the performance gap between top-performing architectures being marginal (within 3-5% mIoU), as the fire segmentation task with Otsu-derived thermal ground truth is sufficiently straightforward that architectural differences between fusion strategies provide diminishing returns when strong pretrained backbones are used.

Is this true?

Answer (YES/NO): YES